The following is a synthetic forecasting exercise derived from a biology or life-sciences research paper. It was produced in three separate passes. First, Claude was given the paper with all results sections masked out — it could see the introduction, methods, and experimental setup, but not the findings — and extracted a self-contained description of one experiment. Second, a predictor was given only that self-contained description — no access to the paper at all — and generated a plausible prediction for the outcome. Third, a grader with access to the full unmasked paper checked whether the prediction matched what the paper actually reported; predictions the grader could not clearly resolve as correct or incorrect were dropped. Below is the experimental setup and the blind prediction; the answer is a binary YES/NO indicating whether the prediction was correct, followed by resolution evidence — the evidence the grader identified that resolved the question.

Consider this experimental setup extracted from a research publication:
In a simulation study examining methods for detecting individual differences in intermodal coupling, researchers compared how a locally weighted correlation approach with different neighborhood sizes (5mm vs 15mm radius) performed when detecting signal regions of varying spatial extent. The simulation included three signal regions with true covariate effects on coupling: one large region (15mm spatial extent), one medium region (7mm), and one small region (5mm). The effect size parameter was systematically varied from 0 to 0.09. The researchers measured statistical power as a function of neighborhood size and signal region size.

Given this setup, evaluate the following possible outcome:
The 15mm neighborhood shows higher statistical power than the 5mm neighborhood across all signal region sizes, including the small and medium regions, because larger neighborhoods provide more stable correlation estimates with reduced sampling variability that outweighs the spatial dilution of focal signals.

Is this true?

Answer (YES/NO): NO